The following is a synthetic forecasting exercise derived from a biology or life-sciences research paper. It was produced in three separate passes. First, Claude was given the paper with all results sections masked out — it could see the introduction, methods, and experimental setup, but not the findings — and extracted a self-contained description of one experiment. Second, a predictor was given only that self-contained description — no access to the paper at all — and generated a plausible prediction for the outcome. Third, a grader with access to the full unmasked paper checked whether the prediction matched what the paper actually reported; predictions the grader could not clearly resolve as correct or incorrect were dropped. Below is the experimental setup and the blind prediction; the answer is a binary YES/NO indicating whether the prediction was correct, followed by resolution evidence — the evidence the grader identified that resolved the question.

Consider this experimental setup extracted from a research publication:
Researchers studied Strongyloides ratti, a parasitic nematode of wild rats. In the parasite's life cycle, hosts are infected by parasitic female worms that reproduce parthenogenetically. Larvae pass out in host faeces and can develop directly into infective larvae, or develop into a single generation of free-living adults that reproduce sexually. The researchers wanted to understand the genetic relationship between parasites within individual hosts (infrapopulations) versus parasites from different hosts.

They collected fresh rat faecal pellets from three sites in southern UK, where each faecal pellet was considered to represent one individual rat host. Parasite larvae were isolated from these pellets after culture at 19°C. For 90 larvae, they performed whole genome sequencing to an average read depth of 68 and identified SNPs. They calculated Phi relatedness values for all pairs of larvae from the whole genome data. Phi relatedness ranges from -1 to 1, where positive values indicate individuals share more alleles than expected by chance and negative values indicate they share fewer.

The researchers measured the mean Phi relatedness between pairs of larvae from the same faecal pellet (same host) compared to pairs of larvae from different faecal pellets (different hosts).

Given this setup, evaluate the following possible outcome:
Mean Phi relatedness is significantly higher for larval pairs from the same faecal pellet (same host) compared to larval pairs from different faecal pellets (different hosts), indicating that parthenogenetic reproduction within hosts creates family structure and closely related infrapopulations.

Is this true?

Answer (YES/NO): NO